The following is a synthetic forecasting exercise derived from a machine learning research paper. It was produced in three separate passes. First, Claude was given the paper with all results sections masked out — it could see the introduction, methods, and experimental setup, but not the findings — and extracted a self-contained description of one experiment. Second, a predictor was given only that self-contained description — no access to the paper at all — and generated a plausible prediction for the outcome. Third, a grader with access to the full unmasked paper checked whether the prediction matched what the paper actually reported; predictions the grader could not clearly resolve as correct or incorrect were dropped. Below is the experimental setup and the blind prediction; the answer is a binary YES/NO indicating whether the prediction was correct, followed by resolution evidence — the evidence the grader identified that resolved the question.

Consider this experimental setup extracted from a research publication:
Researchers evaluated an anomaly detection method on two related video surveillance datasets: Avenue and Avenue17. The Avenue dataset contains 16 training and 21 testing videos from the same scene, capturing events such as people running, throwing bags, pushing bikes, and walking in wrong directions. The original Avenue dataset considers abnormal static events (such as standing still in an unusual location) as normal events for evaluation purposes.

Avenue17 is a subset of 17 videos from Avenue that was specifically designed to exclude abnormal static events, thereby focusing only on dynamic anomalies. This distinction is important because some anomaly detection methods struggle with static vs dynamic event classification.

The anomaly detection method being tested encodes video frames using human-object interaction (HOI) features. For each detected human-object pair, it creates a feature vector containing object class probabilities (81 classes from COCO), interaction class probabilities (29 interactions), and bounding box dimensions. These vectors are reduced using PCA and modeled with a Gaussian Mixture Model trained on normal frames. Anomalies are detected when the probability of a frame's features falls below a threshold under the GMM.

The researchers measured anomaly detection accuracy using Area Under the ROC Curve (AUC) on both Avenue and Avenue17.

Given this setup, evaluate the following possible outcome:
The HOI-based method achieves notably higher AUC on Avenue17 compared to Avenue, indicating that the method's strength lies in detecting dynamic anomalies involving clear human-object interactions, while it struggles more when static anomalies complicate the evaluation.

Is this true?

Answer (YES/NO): YES